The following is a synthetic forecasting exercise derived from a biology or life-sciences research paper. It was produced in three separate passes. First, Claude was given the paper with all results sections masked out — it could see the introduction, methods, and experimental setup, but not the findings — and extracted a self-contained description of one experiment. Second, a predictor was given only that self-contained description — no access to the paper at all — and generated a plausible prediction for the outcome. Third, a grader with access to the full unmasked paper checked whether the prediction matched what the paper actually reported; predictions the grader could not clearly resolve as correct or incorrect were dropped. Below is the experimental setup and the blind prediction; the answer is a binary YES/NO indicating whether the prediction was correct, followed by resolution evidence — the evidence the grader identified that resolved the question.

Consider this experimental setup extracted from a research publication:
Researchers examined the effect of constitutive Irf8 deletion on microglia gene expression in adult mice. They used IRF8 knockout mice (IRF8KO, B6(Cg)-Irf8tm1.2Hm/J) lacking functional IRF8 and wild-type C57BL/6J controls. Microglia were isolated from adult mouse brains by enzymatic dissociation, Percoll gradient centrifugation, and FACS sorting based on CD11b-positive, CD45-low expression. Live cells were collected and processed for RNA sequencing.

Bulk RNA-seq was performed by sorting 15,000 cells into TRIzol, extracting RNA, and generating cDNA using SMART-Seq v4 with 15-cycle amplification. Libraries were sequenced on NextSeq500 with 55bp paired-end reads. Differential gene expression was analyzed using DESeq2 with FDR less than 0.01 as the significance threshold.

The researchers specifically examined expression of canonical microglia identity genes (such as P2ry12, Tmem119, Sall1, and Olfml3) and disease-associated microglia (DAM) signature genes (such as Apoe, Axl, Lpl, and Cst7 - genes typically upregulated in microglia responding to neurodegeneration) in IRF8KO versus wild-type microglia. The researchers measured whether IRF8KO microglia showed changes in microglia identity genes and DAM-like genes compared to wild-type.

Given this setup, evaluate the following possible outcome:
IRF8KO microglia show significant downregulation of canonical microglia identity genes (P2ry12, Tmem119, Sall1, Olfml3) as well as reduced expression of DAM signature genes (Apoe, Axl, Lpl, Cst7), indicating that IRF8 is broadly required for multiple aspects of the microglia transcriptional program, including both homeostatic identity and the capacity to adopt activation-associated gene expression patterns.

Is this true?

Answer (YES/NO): NO